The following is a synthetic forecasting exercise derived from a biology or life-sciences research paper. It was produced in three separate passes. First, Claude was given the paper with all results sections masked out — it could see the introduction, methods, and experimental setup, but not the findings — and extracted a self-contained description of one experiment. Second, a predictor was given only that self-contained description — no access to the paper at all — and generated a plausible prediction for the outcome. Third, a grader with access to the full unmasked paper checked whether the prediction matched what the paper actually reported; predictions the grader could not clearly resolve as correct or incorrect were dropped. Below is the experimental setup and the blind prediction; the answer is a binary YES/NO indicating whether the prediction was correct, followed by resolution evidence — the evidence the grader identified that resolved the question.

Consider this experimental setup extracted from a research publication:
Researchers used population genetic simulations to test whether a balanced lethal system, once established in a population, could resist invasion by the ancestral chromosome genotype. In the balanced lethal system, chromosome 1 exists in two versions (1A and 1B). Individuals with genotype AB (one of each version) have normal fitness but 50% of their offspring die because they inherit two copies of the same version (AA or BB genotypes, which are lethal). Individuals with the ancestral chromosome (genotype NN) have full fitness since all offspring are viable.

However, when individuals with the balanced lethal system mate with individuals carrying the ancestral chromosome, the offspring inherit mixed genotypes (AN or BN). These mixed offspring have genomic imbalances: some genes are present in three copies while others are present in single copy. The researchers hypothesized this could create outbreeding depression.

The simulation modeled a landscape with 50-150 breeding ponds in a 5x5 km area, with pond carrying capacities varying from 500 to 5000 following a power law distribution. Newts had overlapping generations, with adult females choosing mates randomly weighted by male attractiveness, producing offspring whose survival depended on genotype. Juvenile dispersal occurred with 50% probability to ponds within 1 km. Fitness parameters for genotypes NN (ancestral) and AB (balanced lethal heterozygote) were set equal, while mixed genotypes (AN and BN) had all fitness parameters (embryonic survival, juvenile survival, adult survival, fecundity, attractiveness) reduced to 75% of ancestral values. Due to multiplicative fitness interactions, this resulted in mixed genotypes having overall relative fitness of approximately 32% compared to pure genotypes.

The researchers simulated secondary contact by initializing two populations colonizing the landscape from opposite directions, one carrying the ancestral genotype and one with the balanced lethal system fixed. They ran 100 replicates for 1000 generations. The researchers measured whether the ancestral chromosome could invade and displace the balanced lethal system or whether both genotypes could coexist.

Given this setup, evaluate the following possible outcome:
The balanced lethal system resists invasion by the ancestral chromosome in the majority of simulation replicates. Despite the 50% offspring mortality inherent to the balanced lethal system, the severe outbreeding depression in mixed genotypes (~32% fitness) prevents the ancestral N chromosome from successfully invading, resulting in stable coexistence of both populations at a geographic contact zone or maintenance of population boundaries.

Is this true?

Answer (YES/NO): NO